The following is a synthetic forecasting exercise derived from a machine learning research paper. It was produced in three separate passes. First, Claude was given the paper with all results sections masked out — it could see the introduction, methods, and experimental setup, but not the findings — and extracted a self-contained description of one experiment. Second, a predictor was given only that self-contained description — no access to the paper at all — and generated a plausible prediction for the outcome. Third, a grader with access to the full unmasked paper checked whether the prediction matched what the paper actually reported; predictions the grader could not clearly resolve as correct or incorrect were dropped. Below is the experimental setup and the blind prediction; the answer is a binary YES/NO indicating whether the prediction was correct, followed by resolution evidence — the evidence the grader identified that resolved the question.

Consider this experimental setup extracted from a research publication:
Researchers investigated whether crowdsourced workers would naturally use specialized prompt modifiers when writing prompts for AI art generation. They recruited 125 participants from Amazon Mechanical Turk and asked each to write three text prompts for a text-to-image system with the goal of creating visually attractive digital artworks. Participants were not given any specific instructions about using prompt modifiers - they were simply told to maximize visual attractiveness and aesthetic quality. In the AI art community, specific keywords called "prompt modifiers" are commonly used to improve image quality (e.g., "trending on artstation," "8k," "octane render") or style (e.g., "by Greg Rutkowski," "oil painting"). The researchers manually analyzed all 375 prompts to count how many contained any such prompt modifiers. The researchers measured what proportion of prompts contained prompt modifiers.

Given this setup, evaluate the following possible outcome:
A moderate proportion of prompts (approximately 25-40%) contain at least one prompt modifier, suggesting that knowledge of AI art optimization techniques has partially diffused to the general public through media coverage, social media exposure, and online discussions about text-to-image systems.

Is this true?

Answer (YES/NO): NO